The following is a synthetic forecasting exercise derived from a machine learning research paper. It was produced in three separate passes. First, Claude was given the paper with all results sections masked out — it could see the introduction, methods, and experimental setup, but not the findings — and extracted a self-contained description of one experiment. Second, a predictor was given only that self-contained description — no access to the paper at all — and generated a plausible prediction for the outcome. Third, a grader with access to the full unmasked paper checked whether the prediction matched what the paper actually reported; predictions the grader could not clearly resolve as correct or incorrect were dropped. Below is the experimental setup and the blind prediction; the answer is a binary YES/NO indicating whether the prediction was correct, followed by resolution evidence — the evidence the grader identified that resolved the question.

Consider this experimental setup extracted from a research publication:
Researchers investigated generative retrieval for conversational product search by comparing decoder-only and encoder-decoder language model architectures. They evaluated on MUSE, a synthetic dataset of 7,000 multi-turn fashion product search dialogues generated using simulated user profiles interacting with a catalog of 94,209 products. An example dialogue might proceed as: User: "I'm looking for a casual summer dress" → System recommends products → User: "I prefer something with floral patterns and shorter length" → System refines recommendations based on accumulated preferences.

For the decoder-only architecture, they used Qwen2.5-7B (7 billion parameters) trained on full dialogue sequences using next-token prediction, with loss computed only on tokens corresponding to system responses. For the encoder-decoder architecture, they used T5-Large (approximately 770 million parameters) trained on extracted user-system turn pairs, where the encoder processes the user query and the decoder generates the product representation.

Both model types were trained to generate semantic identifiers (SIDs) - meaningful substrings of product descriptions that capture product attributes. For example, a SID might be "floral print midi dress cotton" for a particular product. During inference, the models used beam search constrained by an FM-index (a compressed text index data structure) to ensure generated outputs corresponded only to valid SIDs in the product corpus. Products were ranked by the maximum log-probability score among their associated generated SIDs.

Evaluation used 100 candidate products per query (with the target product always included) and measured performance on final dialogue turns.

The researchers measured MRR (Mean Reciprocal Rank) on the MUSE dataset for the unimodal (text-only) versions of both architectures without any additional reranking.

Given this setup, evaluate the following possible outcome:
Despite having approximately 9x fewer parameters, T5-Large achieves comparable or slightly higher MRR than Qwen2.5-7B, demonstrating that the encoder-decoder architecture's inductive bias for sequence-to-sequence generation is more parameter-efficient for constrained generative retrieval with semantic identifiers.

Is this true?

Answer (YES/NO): NO